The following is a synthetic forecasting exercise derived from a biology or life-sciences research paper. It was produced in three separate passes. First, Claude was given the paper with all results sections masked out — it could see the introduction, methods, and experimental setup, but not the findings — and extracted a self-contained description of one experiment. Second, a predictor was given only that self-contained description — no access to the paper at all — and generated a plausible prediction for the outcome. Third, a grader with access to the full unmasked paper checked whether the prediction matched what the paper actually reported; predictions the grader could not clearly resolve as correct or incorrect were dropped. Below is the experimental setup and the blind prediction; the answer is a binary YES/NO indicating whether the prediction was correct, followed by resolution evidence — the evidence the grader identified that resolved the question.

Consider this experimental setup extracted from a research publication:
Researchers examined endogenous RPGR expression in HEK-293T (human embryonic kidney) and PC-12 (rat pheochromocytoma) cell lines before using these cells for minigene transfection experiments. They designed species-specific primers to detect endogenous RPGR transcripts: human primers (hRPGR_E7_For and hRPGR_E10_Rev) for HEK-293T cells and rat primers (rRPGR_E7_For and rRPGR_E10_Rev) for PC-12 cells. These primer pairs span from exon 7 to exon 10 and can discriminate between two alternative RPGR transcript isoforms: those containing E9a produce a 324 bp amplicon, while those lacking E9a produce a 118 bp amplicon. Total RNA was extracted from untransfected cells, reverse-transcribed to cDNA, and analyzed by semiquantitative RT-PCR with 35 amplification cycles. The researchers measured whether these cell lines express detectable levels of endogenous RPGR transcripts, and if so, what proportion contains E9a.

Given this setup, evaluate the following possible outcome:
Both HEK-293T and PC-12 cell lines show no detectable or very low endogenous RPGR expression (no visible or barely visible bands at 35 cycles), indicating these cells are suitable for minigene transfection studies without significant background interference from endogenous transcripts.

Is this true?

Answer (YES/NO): NO